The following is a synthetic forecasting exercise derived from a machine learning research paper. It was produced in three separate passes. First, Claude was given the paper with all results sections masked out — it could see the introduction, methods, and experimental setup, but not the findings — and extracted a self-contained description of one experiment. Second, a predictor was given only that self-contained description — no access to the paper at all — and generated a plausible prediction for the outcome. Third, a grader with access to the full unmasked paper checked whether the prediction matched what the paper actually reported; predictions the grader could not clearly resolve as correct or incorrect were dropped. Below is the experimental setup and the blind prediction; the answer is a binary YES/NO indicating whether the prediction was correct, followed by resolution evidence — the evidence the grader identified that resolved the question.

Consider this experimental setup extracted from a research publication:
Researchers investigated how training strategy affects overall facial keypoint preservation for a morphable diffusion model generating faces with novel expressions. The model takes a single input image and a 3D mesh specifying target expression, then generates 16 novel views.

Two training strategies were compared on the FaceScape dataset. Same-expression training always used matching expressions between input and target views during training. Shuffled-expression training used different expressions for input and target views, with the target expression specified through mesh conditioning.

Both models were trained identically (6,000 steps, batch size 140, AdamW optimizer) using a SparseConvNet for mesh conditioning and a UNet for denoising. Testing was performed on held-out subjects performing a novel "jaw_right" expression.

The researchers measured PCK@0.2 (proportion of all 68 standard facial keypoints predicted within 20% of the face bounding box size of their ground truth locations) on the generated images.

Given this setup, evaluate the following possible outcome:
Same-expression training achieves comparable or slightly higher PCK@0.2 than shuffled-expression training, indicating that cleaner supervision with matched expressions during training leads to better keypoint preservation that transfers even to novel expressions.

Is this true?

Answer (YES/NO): NO